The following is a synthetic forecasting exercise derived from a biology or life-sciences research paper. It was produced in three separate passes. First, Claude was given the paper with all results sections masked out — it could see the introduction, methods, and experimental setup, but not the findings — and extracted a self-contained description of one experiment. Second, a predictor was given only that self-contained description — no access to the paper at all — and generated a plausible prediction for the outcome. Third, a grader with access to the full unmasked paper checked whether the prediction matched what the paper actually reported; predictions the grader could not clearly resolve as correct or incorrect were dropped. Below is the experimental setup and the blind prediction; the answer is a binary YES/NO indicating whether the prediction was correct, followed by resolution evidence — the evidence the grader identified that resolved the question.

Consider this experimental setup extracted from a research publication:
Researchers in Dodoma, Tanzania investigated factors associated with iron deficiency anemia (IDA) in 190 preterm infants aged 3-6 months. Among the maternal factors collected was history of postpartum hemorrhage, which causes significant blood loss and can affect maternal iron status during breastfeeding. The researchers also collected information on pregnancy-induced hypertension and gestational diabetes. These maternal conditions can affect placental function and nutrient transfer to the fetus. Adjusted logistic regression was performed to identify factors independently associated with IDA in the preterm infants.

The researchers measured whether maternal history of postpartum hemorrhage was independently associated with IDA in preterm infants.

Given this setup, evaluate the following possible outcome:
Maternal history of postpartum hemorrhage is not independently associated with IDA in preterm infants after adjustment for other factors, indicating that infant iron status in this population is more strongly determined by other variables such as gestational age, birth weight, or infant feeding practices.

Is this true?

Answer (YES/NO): YES